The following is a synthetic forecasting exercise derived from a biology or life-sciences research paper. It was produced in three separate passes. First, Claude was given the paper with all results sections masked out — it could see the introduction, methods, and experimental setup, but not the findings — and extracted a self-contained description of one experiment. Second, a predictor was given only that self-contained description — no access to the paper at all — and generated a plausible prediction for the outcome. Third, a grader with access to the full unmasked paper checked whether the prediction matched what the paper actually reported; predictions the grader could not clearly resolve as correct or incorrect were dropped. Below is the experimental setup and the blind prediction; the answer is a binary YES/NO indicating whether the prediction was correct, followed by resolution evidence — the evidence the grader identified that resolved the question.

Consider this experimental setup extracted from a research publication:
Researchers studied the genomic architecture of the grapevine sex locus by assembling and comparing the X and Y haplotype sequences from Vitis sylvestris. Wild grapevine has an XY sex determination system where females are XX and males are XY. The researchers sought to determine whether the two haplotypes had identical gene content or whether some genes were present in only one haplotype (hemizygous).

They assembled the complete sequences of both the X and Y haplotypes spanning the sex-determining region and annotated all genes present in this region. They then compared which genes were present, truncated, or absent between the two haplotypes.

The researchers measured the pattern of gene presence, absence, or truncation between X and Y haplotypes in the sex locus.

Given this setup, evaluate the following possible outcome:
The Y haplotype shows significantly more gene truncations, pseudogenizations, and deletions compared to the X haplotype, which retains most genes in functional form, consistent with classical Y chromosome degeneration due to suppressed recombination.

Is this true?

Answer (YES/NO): NO